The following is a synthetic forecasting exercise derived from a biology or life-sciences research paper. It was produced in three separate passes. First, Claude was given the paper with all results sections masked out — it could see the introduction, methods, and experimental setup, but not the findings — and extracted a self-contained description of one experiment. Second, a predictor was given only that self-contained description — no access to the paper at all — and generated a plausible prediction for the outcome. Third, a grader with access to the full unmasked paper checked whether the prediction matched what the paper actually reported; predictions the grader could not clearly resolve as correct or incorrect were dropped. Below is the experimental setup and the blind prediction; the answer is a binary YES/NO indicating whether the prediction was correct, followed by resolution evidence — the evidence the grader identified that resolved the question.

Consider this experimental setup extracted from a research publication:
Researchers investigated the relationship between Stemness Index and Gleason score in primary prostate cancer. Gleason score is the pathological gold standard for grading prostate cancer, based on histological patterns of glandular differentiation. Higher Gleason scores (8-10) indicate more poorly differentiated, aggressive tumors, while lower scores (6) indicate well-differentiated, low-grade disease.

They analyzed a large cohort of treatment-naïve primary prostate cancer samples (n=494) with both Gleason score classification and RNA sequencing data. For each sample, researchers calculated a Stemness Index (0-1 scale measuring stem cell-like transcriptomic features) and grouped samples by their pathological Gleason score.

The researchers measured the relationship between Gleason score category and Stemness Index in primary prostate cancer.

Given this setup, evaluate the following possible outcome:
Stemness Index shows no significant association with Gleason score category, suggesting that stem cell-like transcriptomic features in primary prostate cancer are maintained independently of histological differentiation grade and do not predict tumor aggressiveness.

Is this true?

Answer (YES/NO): NO